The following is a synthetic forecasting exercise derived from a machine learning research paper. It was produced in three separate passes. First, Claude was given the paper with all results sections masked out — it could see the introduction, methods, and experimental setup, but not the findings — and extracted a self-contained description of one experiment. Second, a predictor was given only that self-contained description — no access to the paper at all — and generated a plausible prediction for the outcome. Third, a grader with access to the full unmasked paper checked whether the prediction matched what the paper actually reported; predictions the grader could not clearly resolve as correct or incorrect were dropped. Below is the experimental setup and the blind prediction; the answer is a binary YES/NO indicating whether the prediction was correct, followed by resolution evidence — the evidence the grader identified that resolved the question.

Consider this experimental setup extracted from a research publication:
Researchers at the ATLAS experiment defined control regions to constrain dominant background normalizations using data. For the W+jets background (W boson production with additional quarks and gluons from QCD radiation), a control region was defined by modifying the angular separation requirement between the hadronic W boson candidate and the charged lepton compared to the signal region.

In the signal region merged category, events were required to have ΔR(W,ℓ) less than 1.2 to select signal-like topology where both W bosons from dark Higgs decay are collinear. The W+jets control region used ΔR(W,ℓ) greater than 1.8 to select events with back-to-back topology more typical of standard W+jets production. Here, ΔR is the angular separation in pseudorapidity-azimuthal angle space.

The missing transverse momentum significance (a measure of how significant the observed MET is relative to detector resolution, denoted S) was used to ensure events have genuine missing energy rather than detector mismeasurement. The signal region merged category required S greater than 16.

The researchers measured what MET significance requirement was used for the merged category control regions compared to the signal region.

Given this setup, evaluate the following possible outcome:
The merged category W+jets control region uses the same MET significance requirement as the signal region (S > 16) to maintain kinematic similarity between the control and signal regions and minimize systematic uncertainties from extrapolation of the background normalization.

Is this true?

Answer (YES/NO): NO